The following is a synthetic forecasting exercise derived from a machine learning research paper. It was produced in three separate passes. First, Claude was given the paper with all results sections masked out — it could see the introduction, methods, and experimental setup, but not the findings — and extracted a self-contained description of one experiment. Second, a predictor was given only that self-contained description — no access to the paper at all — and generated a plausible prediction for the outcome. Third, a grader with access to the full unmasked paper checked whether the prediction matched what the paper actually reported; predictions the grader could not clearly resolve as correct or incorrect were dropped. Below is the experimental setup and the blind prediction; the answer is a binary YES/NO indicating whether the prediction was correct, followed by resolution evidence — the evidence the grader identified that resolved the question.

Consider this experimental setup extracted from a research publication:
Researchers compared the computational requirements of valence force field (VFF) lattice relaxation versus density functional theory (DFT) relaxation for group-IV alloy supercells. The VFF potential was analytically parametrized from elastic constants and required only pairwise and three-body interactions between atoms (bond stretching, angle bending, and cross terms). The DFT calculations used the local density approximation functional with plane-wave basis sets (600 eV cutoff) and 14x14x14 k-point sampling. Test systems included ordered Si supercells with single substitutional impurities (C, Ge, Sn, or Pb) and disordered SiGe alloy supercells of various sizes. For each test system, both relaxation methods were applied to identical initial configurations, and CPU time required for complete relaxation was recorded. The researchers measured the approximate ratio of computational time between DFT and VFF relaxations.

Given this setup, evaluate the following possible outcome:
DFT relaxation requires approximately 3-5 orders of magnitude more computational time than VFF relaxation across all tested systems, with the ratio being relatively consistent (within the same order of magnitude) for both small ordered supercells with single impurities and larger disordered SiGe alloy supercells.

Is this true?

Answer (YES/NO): NO